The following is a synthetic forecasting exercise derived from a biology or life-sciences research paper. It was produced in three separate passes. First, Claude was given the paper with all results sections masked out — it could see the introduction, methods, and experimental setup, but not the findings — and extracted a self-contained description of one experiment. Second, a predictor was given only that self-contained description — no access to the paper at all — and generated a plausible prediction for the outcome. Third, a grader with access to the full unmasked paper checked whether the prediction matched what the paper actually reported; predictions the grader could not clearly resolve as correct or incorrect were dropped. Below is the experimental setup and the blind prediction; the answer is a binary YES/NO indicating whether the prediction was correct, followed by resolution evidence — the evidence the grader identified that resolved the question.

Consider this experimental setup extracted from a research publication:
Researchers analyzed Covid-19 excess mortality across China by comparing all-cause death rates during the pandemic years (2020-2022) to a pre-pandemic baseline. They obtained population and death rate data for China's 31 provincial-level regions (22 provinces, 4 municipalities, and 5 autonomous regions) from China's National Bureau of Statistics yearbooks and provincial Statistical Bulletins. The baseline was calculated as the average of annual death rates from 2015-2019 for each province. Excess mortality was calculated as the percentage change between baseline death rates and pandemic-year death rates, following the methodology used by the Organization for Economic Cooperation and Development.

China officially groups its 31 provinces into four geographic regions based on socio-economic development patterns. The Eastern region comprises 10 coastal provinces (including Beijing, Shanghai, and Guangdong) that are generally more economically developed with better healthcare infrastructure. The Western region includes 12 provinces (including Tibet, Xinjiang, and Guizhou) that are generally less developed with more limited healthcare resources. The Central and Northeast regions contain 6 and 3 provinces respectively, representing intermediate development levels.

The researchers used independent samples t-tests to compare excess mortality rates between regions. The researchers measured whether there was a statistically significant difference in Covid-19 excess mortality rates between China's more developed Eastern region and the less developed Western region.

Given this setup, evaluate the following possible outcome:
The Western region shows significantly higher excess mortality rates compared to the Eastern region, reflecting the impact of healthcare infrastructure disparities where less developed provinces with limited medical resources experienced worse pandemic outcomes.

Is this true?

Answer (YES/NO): YES